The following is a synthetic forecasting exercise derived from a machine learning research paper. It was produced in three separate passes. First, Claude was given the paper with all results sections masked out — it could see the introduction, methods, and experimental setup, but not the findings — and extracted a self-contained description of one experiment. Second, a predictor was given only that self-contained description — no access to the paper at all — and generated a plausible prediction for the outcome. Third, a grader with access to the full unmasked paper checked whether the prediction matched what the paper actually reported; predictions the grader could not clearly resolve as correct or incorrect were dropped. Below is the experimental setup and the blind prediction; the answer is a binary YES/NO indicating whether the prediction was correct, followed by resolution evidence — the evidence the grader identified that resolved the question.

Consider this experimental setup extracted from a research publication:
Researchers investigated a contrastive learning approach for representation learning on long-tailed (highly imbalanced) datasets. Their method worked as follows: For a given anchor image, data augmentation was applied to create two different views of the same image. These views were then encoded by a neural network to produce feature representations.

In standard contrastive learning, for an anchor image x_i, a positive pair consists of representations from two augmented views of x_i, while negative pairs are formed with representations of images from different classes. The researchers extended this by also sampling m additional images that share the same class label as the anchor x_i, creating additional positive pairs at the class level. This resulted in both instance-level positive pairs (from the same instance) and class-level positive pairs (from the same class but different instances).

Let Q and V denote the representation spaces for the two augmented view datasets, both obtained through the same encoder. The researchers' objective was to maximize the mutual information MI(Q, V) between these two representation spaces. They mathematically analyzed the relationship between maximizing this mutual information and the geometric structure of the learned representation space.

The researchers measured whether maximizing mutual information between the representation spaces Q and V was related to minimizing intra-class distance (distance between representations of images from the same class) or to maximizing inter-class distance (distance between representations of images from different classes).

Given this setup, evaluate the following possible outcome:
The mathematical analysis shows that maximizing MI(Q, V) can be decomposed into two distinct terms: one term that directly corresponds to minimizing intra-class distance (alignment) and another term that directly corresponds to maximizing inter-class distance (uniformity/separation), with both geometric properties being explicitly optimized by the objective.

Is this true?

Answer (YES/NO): NO